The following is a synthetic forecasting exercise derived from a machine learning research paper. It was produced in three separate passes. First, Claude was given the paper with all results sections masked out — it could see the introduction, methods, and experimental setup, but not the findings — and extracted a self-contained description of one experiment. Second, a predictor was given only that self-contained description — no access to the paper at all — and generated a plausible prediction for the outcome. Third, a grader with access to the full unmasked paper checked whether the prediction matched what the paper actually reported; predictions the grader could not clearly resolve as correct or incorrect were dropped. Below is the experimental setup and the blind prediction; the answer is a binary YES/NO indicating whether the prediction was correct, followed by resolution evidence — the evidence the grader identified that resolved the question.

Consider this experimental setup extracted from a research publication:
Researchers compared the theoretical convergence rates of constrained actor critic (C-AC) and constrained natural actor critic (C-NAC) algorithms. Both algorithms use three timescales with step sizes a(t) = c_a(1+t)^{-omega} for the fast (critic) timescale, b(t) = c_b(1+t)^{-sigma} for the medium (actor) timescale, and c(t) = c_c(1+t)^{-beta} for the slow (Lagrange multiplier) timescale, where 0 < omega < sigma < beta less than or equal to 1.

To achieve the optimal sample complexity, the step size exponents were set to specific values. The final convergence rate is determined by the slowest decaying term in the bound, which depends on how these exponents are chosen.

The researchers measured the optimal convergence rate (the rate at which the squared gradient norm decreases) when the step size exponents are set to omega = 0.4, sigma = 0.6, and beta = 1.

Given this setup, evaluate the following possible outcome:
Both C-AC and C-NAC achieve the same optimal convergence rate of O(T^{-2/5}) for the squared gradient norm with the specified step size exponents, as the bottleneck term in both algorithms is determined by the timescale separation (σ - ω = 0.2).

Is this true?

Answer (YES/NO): YES